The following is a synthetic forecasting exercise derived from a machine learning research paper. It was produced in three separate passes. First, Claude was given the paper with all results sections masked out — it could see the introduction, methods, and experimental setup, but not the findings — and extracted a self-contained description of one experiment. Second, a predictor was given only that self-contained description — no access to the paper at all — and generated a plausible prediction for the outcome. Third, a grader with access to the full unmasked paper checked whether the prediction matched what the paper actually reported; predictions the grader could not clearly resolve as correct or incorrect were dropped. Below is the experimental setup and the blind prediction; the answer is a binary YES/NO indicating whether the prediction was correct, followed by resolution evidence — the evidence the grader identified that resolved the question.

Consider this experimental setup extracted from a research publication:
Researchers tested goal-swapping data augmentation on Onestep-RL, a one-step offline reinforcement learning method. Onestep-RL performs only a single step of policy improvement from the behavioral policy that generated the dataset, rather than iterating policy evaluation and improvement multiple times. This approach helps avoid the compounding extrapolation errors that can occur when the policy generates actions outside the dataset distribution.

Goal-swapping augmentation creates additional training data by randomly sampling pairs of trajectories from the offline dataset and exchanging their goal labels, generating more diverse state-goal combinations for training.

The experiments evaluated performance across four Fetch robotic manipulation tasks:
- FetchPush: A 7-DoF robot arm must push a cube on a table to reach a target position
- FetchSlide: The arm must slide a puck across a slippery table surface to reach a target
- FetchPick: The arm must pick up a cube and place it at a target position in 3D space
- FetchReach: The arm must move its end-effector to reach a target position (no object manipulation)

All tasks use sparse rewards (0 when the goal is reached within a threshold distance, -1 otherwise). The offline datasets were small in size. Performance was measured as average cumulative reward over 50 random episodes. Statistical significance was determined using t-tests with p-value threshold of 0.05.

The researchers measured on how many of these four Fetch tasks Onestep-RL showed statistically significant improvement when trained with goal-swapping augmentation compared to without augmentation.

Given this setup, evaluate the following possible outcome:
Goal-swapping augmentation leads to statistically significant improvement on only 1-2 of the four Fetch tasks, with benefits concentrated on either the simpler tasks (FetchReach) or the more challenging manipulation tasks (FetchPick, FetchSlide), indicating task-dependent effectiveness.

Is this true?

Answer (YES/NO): NO